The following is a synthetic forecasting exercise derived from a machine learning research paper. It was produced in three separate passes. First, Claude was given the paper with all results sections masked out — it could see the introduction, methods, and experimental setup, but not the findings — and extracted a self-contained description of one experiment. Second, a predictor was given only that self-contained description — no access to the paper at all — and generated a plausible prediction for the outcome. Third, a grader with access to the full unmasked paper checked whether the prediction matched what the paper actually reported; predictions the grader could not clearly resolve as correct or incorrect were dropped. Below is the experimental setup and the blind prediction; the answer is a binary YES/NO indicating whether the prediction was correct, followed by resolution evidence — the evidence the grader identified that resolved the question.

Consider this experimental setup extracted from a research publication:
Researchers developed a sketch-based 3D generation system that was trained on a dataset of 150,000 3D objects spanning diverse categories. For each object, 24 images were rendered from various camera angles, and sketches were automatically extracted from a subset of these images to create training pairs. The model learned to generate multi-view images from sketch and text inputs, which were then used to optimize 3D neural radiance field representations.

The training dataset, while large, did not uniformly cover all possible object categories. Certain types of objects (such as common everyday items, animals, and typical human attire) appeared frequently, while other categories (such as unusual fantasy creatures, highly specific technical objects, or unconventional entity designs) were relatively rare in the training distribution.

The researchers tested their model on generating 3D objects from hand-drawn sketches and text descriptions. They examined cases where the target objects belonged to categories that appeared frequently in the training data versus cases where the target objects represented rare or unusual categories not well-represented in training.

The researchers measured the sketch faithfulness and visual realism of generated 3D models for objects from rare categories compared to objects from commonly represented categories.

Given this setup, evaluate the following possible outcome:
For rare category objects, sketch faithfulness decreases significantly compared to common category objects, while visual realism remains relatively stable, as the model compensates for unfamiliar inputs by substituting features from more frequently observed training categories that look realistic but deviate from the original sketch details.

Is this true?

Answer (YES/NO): NO